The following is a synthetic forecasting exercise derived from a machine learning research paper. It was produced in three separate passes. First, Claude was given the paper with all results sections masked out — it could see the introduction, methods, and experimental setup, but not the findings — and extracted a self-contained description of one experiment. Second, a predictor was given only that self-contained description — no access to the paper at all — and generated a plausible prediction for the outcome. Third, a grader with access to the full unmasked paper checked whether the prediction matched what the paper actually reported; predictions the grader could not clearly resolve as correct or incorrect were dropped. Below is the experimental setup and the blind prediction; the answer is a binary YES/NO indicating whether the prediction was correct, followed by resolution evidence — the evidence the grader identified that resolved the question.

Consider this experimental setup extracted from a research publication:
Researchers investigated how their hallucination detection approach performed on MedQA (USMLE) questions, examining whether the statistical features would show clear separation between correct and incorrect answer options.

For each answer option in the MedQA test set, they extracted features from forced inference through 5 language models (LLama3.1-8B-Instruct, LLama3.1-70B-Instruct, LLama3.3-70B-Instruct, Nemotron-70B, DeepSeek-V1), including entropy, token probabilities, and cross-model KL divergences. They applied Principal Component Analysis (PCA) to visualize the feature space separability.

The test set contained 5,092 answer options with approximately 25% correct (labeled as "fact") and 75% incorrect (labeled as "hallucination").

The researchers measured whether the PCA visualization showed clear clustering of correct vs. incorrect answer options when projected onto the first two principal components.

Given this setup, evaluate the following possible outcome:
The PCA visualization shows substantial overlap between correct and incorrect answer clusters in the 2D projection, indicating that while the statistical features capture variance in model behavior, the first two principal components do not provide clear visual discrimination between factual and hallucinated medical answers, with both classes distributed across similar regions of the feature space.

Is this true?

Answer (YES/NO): NO